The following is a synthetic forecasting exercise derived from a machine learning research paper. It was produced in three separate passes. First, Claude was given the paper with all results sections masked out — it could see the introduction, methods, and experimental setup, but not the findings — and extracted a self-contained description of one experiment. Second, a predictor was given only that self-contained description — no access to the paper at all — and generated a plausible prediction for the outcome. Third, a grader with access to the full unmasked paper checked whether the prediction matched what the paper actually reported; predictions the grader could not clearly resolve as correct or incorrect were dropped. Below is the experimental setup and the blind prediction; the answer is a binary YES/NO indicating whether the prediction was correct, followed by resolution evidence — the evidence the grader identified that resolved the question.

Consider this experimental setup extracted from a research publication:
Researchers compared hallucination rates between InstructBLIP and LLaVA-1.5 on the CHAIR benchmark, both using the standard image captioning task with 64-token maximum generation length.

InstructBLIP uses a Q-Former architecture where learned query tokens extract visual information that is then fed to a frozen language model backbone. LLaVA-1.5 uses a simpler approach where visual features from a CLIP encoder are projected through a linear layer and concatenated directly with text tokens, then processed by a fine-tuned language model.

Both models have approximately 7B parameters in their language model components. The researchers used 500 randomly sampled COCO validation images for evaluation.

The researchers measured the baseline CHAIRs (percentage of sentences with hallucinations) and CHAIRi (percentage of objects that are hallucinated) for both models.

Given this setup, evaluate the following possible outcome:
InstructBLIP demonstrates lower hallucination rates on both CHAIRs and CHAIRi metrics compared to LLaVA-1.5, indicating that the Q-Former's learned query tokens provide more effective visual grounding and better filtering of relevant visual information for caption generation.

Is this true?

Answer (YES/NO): NO